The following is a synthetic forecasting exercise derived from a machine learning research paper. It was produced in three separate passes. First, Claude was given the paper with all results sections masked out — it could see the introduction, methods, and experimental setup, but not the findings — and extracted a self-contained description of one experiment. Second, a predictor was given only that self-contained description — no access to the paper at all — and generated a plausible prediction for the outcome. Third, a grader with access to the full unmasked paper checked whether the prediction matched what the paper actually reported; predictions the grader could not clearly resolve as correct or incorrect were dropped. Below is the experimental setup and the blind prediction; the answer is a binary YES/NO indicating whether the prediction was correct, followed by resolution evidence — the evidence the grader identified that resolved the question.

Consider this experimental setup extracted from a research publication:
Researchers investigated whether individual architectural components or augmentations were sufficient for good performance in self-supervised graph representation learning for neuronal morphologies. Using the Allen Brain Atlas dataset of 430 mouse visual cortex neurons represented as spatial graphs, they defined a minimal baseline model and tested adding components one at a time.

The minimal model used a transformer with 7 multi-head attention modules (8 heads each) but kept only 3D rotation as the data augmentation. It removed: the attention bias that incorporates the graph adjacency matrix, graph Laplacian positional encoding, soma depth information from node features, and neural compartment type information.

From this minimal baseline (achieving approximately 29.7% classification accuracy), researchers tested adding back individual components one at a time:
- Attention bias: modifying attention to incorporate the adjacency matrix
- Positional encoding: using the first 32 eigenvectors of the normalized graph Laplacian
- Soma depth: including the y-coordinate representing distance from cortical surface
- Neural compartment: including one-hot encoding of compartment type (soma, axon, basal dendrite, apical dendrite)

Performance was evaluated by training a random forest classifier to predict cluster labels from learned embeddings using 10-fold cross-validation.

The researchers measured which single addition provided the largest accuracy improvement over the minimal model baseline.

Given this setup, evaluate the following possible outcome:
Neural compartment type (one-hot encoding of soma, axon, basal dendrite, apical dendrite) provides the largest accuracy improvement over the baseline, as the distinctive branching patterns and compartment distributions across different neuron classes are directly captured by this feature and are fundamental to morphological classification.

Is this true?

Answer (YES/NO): NO